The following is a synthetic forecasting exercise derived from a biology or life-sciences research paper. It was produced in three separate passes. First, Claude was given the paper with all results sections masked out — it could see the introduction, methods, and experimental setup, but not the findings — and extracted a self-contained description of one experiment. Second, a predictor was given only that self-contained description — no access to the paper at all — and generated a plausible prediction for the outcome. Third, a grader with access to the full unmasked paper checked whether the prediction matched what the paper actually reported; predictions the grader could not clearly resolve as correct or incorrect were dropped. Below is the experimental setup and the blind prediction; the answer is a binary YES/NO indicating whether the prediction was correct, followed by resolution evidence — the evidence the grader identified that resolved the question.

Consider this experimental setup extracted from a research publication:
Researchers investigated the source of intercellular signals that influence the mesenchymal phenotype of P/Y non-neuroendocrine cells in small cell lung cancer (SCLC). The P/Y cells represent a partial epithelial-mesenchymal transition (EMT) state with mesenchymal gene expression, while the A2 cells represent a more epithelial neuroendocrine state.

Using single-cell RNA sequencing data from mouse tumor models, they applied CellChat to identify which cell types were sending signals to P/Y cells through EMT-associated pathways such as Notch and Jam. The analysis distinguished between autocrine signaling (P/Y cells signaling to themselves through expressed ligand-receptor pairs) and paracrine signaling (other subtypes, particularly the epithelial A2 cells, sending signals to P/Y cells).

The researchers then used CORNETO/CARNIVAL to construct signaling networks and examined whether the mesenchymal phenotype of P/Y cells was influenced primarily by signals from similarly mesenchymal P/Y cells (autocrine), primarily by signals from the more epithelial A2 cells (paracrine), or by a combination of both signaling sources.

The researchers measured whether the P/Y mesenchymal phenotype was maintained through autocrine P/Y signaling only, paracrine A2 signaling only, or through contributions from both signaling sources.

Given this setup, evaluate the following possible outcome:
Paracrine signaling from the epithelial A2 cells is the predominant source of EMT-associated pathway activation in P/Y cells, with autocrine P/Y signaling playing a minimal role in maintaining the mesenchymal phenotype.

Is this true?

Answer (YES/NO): NO